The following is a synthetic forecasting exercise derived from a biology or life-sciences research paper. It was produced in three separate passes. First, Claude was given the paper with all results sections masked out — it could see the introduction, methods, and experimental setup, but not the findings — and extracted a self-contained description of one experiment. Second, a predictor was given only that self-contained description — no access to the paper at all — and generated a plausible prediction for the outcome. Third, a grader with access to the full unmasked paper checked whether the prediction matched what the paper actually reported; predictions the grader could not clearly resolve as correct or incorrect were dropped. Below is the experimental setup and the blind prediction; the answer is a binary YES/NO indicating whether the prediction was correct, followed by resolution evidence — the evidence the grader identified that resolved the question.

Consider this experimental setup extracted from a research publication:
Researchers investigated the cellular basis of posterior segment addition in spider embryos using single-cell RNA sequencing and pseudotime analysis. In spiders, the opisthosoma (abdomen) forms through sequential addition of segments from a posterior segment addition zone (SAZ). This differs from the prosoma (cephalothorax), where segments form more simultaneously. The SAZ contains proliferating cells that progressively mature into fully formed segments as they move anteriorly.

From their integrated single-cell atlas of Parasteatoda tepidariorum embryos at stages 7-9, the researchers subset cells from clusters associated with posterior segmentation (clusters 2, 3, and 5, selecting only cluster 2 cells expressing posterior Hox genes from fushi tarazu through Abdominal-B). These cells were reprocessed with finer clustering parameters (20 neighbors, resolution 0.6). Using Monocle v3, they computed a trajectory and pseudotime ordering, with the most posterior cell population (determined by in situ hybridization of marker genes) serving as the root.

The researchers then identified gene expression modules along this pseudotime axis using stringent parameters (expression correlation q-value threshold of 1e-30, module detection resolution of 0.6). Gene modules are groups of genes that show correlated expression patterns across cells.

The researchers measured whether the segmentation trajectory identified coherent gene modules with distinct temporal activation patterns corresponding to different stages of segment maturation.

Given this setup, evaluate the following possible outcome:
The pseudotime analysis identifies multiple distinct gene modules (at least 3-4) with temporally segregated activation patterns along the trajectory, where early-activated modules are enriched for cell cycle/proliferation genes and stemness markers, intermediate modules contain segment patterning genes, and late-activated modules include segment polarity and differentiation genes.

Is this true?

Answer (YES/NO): NO